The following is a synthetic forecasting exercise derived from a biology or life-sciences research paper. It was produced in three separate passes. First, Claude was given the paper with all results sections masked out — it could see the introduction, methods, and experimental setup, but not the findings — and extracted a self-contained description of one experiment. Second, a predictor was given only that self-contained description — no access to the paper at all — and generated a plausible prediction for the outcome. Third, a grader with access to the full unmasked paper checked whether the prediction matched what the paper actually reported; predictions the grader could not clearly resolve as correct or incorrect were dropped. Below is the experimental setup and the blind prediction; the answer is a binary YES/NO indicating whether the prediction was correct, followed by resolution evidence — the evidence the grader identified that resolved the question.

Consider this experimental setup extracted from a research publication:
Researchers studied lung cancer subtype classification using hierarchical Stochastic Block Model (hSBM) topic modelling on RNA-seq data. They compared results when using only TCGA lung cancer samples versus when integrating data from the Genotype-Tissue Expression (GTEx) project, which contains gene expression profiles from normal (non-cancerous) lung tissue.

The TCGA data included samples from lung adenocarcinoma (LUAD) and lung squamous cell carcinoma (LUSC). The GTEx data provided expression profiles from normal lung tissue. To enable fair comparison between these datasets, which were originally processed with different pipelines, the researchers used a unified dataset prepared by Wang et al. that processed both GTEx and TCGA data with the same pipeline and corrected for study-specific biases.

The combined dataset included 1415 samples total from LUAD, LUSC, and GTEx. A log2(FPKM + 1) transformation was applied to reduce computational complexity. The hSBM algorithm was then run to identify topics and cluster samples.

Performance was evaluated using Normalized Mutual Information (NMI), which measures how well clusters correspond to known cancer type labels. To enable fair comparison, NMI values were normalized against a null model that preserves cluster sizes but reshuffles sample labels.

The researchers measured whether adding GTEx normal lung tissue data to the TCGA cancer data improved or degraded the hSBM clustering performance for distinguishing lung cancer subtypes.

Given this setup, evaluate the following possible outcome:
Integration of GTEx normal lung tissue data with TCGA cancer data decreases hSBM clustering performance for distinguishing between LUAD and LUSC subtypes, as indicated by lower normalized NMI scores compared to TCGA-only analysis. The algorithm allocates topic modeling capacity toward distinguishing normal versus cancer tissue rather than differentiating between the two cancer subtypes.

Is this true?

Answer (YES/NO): NO